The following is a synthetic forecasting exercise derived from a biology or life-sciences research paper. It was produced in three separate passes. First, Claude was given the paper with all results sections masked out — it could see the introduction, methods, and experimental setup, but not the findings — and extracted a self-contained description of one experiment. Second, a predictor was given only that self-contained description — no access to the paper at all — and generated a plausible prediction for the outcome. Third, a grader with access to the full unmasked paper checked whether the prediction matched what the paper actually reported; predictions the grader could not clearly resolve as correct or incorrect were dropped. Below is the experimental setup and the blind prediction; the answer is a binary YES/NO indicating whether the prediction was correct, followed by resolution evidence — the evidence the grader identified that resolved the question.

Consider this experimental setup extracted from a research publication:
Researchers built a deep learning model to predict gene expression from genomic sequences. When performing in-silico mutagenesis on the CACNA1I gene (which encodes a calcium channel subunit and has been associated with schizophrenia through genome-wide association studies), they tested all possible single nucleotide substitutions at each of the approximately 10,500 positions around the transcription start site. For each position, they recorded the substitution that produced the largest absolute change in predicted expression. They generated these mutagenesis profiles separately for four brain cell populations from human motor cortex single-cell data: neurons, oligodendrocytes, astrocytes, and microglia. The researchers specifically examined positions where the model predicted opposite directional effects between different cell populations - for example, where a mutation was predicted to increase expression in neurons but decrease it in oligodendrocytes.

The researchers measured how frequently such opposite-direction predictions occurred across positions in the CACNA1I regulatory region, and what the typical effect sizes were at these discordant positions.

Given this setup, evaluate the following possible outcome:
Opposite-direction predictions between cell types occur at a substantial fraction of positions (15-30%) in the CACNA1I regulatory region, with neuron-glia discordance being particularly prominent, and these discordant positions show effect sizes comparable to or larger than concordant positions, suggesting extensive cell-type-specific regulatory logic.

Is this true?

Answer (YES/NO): NO